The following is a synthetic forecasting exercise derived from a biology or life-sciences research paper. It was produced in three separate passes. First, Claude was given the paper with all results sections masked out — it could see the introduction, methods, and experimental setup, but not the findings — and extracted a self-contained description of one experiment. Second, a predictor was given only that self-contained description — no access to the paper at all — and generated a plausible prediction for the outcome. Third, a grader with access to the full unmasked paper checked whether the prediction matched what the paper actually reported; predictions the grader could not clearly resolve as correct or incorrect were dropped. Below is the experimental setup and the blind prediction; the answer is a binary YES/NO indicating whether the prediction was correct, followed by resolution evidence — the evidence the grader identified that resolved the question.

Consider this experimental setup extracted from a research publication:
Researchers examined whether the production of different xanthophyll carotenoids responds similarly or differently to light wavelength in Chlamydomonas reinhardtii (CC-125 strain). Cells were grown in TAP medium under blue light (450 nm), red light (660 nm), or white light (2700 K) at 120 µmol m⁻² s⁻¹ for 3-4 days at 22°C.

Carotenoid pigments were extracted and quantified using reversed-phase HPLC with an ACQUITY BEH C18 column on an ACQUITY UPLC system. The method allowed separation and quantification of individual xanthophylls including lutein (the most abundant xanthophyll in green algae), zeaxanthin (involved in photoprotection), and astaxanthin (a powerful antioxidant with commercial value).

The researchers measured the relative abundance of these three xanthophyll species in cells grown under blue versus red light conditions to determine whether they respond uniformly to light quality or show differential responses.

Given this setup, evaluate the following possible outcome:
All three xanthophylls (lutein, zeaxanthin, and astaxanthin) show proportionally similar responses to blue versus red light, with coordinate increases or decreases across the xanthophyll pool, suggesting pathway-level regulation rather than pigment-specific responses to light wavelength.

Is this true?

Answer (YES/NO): NO